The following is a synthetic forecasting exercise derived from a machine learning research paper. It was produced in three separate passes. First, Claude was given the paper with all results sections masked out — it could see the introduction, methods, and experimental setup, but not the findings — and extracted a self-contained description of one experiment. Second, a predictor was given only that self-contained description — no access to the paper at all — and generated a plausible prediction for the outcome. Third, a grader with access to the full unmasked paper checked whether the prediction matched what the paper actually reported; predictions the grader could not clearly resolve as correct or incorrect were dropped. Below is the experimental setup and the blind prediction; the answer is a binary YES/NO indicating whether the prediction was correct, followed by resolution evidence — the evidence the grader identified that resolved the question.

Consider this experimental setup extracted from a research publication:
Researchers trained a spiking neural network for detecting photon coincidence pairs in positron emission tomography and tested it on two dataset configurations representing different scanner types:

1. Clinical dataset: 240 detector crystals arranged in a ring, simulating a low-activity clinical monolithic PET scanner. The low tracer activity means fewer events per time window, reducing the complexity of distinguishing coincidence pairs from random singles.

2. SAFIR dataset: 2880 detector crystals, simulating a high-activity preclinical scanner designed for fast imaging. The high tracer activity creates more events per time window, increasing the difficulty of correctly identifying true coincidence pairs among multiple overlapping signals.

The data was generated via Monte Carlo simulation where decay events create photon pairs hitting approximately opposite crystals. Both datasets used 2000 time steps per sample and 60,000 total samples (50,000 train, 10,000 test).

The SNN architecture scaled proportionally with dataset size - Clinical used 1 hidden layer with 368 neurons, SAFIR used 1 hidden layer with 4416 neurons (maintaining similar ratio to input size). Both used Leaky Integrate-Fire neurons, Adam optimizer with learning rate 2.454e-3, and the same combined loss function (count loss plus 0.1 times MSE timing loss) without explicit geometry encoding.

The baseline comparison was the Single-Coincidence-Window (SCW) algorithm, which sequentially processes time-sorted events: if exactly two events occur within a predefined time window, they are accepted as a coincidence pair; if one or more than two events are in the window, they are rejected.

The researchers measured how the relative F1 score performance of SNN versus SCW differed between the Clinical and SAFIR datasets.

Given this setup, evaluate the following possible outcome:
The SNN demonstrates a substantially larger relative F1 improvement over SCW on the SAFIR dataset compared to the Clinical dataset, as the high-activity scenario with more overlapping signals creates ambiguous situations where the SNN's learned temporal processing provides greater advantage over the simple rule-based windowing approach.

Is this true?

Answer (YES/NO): NO